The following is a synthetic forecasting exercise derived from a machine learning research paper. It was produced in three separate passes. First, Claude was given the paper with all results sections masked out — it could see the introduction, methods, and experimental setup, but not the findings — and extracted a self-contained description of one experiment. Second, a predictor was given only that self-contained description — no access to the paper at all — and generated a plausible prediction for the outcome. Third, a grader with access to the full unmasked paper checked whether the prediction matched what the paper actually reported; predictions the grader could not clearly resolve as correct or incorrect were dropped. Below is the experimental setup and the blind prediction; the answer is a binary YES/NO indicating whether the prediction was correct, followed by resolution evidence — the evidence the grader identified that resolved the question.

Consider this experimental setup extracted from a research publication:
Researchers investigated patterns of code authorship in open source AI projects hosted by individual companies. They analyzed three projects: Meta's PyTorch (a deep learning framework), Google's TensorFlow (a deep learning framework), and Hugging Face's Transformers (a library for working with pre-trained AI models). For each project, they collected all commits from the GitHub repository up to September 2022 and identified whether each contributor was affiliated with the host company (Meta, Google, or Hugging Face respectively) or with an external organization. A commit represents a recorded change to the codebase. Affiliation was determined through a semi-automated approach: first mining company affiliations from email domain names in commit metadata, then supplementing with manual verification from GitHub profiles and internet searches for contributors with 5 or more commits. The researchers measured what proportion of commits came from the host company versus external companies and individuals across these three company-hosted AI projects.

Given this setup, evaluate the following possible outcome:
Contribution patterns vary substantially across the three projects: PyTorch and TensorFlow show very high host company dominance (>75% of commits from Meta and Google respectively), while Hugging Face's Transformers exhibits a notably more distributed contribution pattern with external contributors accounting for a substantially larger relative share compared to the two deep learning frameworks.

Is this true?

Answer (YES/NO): NO